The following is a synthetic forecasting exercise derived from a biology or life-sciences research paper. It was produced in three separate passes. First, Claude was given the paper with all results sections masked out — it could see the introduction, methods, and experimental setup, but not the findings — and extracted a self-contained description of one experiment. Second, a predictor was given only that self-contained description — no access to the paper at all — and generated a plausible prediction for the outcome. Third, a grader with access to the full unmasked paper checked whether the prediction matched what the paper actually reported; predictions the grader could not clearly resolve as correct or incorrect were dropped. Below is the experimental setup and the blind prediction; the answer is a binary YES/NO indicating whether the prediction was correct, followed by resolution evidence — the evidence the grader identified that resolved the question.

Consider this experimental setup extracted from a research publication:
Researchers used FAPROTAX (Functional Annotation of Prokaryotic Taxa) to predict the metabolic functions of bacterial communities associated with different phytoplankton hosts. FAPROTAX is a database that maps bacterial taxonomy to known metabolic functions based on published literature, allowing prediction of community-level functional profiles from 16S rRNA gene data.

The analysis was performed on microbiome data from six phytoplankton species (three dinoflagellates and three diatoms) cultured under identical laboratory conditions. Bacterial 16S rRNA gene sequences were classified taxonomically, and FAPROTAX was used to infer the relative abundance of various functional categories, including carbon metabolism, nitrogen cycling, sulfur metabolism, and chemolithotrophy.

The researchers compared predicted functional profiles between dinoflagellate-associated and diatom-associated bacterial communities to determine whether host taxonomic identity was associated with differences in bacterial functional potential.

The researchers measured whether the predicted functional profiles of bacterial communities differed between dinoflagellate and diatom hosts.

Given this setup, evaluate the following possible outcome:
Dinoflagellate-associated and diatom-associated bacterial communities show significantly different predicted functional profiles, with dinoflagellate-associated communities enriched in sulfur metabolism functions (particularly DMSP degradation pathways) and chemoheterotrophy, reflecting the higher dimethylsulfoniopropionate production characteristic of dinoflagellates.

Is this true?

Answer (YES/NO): NO